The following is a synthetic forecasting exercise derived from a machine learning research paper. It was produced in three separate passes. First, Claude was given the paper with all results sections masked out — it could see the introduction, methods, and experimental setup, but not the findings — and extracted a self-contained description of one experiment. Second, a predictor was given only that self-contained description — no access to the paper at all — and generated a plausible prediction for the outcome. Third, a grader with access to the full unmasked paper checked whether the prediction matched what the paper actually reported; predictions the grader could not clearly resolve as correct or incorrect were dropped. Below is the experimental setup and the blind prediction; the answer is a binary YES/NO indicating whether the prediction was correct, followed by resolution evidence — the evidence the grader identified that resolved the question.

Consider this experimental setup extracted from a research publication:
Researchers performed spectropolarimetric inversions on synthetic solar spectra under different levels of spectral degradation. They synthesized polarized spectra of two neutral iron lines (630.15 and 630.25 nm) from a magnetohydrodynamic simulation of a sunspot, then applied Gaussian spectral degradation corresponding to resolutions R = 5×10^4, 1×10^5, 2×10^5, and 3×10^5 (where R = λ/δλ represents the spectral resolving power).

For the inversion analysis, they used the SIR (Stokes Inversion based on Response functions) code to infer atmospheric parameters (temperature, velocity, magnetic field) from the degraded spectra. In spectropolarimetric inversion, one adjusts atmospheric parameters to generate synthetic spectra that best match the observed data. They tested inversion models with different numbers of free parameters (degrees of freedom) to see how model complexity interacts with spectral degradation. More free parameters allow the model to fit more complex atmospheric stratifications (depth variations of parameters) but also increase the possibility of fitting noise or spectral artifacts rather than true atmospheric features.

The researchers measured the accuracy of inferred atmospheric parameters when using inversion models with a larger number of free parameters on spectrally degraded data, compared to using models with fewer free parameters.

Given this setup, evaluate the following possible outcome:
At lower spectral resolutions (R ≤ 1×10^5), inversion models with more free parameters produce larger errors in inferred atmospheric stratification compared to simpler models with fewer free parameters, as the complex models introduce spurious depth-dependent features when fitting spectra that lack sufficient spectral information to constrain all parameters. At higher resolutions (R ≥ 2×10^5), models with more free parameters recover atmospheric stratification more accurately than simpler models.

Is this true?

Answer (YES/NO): NO